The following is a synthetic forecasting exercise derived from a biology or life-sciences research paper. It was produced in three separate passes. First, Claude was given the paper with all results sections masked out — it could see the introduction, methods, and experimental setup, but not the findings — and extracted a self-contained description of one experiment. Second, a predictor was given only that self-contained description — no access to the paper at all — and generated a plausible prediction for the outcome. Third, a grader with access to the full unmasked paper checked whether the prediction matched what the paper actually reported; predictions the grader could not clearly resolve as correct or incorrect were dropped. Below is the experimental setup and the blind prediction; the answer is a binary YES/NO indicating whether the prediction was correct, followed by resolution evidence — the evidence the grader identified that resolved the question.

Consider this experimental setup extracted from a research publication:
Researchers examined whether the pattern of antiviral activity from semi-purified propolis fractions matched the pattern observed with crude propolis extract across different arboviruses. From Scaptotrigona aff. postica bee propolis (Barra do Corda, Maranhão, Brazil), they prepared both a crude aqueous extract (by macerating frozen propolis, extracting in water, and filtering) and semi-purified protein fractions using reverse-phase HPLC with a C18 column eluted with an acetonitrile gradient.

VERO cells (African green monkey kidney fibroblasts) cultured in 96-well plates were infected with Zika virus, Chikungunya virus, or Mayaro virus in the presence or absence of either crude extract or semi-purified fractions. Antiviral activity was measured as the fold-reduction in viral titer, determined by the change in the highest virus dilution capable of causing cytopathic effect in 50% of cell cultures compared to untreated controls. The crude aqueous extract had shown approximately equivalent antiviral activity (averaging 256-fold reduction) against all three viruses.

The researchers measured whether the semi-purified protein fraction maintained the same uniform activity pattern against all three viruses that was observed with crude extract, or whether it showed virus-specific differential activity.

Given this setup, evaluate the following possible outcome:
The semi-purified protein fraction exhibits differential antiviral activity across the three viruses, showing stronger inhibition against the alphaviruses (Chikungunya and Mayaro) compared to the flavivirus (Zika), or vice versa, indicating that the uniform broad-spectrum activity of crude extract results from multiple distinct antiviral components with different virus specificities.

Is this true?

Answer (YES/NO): YES